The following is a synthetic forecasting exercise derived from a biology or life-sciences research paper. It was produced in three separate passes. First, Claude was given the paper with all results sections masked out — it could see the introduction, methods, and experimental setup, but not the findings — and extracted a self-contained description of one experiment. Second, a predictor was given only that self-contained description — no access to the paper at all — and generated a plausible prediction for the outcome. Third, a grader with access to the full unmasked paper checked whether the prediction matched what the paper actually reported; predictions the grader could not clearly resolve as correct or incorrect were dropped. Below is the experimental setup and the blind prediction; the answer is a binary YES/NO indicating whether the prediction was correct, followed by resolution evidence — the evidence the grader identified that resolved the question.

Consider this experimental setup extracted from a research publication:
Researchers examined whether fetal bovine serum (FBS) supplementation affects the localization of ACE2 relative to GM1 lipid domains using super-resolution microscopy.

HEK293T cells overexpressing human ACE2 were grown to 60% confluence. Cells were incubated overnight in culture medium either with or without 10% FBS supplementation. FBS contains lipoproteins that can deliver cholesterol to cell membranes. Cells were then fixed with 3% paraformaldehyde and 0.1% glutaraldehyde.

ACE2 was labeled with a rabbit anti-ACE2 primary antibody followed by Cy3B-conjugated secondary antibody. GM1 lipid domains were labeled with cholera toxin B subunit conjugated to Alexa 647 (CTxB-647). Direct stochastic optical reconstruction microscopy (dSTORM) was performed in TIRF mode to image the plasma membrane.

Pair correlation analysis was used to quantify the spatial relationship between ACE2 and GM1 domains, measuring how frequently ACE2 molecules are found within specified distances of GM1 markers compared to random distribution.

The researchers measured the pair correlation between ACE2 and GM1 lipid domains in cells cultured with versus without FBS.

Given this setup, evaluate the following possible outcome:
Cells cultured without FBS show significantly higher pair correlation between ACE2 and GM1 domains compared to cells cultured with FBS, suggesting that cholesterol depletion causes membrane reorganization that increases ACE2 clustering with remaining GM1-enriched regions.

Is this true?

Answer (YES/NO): NO